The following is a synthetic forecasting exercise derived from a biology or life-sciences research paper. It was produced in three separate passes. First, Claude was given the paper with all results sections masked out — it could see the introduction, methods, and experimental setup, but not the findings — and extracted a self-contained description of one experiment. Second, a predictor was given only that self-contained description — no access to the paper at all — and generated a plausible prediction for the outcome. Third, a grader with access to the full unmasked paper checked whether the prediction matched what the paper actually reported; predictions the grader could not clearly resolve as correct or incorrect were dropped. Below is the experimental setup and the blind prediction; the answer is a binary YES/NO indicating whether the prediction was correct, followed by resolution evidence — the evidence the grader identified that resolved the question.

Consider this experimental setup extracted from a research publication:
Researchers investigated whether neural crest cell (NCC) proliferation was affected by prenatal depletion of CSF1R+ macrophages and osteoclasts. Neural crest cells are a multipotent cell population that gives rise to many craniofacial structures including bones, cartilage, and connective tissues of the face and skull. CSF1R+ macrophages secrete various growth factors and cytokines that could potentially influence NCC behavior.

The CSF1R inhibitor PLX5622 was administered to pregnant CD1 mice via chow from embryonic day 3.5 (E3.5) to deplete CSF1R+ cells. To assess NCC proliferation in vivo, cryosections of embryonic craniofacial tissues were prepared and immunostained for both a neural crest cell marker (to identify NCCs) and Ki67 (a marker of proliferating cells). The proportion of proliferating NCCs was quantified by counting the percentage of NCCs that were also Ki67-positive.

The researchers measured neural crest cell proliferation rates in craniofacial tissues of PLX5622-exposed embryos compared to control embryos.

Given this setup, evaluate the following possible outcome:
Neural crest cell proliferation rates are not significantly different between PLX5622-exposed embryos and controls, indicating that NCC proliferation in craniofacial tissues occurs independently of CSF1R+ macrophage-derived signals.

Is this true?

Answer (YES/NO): NO